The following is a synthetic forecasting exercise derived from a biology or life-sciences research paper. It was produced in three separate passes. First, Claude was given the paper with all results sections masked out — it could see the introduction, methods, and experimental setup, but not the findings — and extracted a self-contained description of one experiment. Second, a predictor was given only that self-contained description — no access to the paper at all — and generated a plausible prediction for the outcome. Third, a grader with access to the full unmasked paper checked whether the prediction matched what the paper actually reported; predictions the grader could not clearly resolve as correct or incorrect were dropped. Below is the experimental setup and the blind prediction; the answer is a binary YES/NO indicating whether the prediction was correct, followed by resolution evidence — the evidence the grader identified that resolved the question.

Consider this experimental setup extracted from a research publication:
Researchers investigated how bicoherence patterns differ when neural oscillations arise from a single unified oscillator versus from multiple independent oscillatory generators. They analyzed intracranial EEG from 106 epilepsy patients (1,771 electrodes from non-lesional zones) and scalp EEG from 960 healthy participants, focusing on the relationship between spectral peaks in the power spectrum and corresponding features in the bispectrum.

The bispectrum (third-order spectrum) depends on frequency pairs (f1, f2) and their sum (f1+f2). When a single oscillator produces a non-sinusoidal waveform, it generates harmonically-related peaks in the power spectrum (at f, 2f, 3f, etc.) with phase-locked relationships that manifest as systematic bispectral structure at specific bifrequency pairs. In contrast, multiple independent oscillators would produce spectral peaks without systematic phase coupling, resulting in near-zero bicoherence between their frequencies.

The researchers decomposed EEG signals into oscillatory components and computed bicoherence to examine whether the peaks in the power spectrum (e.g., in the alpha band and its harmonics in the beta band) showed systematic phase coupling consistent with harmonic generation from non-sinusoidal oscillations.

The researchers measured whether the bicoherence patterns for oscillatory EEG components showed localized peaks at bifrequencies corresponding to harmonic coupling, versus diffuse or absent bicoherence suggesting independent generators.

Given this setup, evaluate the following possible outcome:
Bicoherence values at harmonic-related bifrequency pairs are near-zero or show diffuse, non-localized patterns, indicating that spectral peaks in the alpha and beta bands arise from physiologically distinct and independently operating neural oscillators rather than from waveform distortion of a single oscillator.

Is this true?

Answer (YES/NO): NO